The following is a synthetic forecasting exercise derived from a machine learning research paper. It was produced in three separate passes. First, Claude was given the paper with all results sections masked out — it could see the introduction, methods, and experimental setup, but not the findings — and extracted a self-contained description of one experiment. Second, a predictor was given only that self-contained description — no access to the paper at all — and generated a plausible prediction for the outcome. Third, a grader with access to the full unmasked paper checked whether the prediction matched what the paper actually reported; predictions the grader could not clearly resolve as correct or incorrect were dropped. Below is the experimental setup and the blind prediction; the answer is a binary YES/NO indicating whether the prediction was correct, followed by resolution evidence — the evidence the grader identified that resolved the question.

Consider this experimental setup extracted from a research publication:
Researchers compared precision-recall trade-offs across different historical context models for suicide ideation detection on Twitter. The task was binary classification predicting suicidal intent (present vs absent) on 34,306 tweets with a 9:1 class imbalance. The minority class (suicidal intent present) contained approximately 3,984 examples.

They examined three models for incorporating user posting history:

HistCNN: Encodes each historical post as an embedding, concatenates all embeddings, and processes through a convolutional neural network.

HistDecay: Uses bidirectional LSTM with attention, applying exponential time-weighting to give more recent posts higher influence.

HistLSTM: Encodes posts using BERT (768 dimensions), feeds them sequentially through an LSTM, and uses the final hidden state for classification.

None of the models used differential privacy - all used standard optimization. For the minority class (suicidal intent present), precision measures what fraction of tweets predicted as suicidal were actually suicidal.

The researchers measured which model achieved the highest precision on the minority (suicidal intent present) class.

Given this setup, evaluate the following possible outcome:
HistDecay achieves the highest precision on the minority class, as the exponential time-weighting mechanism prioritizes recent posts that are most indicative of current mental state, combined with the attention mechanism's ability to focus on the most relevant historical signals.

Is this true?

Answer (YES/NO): NO